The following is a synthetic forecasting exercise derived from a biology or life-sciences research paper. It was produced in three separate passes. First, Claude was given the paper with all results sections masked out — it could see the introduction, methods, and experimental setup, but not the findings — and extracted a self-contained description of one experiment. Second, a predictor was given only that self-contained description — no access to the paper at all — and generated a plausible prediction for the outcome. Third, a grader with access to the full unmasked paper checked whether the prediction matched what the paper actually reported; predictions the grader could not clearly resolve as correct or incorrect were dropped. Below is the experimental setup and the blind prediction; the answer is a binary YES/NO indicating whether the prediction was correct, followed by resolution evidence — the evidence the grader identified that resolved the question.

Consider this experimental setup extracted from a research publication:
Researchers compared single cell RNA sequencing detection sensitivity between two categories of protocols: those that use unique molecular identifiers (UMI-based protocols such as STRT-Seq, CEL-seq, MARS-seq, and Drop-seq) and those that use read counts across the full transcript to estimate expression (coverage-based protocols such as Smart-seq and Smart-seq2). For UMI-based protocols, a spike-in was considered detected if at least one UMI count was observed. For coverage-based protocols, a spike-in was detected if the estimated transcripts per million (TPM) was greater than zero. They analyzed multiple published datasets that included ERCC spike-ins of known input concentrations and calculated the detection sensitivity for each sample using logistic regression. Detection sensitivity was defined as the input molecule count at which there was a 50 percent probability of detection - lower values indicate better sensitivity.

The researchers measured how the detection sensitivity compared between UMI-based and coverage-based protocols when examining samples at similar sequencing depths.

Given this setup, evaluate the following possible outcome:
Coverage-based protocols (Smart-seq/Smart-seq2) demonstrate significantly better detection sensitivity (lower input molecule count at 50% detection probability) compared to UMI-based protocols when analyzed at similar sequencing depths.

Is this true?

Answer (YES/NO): NO